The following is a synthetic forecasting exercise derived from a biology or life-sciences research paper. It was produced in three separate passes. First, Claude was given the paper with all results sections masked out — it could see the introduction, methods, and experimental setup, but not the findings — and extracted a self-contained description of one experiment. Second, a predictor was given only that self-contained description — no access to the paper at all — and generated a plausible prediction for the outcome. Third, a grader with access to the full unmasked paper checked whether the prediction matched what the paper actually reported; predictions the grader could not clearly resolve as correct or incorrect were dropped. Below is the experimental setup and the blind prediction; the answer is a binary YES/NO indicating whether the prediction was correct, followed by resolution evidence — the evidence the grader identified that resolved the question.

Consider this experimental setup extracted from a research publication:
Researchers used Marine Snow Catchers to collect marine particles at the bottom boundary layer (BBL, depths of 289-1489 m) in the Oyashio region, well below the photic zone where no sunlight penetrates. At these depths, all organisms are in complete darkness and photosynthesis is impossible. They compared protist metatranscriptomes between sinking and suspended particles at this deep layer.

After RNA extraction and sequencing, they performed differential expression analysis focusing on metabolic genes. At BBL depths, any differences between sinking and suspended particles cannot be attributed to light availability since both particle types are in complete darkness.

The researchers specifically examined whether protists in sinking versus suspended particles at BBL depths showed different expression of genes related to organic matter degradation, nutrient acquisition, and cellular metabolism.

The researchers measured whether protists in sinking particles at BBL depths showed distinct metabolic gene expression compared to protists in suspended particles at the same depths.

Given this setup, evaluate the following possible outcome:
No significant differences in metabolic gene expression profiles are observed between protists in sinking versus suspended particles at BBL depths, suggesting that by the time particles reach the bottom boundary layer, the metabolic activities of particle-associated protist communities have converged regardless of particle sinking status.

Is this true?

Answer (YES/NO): NO